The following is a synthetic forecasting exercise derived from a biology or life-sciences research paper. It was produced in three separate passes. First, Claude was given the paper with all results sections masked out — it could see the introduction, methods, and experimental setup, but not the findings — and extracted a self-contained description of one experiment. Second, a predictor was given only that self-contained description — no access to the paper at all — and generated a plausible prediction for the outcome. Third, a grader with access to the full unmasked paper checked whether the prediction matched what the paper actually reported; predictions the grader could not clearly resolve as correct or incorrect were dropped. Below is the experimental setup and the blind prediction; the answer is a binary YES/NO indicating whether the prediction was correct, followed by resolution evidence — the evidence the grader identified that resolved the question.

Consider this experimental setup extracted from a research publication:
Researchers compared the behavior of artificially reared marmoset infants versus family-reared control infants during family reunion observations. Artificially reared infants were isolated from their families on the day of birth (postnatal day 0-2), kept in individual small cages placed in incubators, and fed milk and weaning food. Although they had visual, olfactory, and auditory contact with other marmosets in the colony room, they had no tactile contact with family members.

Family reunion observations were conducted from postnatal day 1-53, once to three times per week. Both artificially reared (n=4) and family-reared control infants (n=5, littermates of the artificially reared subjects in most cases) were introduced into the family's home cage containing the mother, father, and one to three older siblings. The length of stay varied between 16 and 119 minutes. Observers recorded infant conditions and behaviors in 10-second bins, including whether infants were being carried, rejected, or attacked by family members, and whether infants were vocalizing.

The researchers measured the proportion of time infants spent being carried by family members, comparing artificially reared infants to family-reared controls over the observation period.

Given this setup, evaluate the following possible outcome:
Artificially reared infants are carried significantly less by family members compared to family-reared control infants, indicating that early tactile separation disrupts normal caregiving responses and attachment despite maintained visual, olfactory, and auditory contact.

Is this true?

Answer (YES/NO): NO